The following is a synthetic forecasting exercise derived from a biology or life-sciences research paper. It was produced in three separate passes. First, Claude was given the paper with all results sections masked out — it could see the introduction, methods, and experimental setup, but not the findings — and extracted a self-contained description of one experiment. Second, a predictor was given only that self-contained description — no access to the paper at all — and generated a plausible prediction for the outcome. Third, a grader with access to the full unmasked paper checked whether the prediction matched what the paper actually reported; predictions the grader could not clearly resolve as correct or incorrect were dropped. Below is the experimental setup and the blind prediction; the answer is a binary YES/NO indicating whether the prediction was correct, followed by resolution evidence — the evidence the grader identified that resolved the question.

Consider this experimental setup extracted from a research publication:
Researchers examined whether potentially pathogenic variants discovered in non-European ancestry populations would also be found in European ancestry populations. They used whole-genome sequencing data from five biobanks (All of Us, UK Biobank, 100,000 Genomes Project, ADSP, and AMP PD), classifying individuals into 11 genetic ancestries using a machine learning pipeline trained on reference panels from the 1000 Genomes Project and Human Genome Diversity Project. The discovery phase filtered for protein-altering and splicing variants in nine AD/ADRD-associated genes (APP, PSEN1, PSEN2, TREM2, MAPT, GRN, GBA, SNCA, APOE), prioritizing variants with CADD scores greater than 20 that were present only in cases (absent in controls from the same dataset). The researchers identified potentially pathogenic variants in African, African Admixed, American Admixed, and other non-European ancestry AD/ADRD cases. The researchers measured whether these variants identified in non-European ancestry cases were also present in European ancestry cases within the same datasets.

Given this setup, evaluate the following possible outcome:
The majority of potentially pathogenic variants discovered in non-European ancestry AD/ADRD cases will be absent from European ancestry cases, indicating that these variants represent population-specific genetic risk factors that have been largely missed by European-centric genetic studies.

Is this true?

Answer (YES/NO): YES